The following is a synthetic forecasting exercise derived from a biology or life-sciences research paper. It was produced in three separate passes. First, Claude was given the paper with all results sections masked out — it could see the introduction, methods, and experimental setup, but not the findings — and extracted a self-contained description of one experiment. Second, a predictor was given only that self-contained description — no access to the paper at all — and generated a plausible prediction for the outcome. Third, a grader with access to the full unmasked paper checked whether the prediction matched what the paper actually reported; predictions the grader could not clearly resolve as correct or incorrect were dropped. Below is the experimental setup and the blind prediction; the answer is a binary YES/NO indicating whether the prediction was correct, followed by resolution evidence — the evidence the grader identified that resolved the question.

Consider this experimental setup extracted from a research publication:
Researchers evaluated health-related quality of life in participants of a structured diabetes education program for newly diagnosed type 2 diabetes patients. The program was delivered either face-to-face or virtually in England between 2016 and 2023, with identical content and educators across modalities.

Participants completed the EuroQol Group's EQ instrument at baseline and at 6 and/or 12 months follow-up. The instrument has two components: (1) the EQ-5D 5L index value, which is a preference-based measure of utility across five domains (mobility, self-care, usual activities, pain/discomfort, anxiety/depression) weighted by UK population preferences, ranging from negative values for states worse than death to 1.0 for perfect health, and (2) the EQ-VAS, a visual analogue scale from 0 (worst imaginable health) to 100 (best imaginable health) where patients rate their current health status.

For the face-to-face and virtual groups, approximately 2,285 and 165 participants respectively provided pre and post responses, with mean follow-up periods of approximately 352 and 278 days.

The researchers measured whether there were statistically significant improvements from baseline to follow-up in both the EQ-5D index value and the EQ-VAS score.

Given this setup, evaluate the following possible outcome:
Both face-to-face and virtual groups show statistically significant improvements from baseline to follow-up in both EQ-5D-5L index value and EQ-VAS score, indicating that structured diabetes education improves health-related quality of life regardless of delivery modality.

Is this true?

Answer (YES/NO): NO